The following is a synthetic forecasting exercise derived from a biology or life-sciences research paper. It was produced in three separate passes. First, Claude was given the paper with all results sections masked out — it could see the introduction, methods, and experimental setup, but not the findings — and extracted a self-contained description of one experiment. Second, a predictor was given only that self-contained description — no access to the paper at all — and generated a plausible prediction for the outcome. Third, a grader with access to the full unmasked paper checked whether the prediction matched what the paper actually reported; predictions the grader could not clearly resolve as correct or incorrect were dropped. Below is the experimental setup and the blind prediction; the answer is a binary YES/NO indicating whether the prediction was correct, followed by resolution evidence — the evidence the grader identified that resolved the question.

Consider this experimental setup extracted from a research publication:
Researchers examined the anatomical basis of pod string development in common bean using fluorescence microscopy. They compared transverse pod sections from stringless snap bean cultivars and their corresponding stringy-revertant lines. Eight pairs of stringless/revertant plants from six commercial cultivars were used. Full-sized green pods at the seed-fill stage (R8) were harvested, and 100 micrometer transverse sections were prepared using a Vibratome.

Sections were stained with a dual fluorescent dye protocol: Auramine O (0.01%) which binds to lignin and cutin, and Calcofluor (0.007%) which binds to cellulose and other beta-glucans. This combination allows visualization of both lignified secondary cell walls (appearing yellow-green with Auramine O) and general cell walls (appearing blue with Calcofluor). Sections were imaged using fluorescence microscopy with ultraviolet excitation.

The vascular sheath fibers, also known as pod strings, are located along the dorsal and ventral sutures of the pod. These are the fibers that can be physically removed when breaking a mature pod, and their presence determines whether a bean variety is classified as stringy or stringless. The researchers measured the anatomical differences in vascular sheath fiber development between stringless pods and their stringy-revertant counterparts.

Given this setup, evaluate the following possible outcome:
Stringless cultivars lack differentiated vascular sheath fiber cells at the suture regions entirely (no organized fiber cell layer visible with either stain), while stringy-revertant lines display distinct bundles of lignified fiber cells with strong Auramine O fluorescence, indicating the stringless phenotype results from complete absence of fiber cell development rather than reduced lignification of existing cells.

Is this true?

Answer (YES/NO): NO